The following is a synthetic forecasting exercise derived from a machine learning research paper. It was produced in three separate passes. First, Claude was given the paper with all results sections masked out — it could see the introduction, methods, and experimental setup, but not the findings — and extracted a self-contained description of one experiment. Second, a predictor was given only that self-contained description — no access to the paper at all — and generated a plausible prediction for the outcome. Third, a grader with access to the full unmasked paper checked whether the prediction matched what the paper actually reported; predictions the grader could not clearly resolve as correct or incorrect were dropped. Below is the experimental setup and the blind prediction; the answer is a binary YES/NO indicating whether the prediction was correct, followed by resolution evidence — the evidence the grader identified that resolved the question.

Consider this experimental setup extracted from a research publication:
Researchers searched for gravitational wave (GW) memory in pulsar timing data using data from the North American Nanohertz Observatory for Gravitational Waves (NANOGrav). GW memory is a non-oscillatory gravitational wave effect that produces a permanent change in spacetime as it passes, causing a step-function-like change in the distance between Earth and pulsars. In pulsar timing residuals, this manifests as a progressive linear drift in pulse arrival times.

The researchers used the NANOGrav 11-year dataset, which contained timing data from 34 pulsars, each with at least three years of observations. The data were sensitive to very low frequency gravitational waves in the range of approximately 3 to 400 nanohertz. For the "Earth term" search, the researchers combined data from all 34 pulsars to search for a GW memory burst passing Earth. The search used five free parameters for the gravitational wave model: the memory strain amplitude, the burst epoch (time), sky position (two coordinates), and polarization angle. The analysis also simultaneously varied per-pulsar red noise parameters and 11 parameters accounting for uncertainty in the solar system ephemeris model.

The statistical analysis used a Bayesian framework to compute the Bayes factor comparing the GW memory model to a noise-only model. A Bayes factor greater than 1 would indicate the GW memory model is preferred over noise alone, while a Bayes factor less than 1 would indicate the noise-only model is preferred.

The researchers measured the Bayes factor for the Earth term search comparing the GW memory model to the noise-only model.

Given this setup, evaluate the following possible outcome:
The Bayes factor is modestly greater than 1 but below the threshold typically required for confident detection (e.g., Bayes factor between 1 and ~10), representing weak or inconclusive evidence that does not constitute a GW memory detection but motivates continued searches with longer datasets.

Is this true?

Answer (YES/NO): NO